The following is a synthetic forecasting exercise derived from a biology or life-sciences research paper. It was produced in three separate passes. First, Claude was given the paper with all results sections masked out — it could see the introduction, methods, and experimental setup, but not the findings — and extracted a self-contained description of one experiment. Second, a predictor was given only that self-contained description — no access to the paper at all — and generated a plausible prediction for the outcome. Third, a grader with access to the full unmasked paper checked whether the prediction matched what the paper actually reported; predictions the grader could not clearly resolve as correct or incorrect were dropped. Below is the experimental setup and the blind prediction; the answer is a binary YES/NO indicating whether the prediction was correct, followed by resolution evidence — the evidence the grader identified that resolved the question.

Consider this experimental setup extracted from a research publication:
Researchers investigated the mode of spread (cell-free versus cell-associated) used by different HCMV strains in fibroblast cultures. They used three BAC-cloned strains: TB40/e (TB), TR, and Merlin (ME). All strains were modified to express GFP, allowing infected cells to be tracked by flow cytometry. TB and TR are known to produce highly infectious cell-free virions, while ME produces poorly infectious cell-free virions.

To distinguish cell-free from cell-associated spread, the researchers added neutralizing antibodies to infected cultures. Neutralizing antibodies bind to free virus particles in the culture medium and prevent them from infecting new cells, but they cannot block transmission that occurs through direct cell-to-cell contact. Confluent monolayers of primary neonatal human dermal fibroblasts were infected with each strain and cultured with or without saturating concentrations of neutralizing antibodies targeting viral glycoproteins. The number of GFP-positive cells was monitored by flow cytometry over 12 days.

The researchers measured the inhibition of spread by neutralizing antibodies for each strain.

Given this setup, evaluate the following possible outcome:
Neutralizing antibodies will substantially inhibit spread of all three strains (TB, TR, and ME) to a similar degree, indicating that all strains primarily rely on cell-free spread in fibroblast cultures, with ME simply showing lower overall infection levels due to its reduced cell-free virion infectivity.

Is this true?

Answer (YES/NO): NO